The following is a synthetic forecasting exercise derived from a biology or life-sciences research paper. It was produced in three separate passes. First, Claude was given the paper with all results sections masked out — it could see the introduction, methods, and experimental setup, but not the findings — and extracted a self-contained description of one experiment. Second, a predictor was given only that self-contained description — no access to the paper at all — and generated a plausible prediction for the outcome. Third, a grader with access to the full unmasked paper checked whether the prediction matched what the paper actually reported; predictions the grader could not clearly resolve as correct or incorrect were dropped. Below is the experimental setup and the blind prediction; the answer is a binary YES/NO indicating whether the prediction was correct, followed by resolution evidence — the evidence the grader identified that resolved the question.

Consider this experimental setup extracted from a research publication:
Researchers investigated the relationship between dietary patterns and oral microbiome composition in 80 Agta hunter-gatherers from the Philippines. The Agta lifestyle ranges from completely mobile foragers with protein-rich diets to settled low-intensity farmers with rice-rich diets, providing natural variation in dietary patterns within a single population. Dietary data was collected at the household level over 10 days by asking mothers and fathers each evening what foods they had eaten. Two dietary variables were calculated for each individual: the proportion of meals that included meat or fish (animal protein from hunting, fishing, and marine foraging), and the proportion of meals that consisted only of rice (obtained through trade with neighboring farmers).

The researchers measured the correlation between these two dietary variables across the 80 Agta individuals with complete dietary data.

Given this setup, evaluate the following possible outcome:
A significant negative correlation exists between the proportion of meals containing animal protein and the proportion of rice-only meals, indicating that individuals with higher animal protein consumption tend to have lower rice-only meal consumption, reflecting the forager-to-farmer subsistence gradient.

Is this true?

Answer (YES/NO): YES